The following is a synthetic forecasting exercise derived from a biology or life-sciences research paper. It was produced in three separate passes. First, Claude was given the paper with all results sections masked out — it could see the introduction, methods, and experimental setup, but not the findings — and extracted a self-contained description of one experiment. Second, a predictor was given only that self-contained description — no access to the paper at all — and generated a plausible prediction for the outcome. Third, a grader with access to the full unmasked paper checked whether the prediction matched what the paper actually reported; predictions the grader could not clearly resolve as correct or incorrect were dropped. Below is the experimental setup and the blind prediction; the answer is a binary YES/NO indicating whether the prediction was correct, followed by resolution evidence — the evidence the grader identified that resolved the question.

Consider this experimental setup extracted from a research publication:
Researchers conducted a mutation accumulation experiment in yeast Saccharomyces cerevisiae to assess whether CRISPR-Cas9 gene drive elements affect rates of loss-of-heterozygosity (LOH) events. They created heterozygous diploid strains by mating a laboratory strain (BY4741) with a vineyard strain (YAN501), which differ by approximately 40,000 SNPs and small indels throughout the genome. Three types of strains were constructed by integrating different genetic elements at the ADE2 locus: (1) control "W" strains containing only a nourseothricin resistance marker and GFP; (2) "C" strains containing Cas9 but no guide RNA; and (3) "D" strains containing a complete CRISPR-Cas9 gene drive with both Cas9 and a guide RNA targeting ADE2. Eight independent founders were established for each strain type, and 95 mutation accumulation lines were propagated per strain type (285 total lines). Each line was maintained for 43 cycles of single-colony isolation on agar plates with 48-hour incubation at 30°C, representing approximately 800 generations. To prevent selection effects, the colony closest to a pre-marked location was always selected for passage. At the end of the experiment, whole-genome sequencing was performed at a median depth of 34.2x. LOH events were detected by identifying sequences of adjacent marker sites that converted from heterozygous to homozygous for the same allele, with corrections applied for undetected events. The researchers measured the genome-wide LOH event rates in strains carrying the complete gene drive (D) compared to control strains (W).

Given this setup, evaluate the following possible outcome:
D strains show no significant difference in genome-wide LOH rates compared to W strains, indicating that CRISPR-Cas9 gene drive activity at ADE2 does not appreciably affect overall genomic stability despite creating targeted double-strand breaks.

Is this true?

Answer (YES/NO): YES